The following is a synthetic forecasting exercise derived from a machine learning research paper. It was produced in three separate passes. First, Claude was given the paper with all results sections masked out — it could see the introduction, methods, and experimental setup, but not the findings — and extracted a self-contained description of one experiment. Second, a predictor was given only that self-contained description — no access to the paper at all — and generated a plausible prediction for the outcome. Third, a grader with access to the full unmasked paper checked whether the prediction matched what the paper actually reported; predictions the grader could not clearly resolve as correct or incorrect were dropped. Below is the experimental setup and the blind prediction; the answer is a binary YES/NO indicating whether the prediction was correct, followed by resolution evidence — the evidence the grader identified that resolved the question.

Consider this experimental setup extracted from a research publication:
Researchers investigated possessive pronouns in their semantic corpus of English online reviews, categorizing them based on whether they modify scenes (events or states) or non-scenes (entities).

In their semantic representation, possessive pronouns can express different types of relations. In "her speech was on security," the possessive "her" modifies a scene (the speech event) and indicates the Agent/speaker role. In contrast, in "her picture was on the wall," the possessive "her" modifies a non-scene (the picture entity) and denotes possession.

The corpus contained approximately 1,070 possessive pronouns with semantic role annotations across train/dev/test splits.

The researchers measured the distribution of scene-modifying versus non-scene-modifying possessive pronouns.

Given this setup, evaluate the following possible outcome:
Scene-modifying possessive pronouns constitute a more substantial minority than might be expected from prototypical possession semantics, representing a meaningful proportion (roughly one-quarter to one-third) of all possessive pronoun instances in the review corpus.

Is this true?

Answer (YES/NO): NO